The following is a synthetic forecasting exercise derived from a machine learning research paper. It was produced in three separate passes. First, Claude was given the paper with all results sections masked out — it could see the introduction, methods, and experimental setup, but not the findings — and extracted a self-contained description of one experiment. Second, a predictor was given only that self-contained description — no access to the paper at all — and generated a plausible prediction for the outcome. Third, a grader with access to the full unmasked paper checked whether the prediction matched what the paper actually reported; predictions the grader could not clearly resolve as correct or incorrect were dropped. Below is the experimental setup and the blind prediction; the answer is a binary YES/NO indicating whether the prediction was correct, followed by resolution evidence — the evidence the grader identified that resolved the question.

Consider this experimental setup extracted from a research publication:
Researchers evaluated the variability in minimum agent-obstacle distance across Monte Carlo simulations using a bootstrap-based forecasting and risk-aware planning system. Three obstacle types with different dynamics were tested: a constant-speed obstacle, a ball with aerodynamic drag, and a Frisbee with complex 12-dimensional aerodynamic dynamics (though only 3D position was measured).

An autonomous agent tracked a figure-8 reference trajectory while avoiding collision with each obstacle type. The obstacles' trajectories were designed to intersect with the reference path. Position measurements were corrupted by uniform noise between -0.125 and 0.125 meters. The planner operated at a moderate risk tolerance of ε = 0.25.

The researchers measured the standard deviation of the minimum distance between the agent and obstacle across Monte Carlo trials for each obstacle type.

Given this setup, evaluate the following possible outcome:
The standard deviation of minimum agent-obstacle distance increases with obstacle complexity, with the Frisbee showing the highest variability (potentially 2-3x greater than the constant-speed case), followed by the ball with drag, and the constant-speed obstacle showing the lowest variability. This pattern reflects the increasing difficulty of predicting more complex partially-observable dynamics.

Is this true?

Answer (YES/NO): NO